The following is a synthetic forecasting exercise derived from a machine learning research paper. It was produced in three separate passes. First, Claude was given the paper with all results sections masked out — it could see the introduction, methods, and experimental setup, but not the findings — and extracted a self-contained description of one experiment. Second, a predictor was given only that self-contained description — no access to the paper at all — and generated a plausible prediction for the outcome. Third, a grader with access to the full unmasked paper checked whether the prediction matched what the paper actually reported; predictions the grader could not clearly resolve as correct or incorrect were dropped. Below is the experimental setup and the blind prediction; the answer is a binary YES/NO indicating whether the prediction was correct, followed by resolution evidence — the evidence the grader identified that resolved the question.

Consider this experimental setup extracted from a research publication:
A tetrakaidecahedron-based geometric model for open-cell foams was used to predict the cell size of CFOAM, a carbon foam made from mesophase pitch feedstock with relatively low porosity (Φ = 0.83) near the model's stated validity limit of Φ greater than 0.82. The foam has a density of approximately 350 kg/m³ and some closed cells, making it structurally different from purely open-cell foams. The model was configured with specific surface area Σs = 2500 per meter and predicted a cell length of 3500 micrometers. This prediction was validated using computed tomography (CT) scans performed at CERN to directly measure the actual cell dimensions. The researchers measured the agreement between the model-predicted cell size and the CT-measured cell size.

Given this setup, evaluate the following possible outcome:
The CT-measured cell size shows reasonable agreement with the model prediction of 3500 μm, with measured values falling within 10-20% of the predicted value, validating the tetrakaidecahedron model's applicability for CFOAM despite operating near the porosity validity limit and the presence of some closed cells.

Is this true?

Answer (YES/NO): NO